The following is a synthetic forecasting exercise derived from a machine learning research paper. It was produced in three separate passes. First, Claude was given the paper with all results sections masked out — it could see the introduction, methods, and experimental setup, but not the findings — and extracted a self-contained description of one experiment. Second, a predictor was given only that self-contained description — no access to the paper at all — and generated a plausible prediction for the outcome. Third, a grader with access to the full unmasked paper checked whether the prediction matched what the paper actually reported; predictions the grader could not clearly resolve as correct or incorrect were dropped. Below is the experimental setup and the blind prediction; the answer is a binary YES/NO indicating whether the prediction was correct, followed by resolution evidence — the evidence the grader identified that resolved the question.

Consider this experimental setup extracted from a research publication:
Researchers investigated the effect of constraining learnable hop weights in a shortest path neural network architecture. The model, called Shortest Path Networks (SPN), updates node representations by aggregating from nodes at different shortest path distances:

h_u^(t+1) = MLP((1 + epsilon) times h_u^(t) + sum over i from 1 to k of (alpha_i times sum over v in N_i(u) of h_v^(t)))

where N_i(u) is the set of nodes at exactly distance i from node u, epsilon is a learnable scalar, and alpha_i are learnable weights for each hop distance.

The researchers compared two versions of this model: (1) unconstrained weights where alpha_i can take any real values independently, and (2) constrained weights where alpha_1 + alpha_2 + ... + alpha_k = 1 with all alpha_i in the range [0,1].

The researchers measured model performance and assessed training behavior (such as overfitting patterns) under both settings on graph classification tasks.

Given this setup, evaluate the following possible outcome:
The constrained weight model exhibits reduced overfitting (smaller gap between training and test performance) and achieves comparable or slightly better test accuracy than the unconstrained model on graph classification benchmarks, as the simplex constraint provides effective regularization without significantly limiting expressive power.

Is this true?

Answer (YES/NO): YES